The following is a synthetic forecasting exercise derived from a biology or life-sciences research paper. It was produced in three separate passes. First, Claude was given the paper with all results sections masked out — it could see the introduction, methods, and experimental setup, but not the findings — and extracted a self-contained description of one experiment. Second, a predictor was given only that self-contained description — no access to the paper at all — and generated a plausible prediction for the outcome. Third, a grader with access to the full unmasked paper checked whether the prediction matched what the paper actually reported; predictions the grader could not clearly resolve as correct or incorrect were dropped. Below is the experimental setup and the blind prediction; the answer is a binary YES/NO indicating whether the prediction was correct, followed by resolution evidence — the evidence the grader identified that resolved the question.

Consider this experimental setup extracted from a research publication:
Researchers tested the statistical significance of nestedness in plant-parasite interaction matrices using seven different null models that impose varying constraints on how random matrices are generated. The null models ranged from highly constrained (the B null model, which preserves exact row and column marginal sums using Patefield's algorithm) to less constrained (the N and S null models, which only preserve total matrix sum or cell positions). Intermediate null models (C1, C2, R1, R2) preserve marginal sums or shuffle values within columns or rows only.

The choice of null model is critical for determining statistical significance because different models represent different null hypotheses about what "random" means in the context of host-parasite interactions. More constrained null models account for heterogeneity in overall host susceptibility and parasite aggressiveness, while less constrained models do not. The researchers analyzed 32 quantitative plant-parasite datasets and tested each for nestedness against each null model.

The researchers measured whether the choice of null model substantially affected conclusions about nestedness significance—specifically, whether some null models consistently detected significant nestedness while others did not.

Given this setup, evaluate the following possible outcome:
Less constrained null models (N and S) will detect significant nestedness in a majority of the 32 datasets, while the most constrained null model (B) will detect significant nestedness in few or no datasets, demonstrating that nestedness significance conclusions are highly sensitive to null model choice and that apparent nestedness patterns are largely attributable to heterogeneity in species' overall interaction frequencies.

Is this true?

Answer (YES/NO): NO